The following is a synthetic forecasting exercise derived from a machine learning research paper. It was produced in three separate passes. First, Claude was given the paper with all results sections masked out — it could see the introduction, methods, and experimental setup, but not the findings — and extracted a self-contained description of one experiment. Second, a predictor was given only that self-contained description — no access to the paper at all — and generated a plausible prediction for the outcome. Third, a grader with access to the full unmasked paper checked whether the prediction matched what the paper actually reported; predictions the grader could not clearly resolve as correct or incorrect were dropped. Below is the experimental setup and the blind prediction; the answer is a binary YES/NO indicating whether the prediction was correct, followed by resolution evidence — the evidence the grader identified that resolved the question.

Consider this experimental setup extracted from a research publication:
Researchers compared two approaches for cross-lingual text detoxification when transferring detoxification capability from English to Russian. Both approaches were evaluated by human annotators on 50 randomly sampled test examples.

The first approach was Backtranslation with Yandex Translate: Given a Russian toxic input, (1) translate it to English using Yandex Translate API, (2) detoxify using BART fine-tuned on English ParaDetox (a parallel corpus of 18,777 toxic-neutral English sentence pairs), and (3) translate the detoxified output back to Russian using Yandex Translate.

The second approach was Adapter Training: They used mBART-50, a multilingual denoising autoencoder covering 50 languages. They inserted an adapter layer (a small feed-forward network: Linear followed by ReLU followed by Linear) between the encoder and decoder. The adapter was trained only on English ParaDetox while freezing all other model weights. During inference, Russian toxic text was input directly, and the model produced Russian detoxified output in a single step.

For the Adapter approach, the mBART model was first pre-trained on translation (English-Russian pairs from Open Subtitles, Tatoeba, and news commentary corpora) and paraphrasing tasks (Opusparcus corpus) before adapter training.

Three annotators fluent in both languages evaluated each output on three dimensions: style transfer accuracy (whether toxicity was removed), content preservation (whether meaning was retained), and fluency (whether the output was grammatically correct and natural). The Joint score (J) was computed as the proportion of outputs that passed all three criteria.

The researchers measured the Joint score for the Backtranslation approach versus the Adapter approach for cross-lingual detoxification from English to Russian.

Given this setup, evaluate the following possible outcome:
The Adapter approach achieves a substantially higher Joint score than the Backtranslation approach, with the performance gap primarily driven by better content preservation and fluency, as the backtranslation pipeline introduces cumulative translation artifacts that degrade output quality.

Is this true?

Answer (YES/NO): NO